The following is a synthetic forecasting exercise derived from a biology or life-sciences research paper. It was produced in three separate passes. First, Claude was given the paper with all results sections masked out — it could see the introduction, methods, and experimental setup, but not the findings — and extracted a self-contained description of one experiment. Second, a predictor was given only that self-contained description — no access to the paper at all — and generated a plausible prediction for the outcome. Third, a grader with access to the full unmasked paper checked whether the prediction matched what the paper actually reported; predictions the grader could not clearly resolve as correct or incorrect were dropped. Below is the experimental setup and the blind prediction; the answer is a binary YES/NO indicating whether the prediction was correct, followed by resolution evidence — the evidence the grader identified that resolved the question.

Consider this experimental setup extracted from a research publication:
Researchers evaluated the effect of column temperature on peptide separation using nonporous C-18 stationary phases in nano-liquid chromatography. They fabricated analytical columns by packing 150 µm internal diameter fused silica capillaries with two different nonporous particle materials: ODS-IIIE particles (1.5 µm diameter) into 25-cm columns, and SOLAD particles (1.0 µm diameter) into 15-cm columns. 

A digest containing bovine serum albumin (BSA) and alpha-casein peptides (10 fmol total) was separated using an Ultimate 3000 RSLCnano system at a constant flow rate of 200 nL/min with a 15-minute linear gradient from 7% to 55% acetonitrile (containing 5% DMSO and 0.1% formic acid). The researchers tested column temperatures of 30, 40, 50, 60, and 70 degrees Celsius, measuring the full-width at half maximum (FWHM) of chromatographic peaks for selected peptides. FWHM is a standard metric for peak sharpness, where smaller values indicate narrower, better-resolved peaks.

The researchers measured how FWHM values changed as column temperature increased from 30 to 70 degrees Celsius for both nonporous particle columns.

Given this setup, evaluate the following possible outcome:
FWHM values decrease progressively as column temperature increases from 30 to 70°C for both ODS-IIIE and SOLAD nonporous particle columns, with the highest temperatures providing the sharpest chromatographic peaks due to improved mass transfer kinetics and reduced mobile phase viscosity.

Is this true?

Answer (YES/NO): NO